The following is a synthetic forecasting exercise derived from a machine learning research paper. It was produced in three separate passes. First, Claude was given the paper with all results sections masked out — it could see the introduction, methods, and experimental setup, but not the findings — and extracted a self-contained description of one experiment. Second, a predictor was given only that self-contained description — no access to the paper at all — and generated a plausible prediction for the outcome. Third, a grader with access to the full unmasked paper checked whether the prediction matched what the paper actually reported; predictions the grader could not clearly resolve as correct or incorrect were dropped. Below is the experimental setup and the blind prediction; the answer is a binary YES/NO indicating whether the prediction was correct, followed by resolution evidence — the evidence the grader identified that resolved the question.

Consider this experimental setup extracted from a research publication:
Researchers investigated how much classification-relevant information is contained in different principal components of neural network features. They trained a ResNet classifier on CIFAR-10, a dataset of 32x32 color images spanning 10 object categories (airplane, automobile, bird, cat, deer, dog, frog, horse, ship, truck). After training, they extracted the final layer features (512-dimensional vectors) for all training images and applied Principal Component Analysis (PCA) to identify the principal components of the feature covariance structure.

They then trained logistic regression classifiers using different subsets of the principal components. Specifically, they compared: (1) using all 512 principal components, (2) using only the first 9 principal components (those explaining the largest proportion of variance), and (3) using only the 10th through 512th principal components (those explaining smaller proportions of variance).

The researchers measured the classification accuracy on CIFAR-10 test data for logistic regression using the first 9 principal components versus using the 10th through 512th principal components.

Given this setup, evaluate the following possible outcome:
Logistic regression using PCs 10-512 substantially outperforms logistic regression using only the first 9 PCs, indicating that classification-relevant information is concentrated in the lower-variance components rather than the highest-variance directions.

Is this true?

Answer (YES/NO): NO